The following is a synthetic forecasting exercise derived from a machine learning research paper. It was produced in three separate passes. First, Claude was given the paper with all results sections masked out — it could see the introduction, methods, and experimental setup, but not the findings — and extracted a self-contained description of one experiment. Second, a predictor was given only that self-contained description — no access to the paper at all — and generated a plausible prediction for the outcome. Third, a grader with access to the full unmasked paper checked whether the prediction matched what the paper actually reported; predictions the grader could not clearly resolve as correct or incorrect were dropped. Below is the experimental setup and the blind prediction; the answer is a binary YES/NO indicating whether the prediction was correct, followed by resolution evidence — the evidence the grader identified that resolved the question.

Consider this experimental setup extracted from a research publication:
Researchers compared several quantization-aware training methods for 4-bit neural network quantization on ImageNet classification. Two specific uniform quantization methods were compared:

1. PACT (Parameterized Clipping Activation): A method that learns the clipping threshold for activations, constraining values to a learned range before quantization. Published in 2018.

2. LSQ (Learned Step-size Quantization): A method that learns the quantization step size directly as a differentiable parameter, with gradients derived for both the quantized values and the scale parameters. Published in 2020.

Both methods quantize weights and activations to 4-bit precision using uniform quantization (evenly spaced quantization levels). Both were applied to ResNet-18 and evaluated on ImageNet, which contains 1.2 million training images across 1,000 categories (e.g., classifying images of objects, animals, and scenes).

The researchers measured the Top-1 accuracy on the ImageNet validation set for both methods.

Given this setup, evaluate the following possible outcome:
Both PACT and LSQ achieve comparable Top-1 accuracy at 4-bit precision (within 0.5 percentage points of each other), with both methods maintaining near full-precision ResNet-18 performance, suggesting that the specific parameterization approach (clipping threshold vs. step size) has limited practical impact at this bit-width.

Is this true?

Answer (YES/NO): NO